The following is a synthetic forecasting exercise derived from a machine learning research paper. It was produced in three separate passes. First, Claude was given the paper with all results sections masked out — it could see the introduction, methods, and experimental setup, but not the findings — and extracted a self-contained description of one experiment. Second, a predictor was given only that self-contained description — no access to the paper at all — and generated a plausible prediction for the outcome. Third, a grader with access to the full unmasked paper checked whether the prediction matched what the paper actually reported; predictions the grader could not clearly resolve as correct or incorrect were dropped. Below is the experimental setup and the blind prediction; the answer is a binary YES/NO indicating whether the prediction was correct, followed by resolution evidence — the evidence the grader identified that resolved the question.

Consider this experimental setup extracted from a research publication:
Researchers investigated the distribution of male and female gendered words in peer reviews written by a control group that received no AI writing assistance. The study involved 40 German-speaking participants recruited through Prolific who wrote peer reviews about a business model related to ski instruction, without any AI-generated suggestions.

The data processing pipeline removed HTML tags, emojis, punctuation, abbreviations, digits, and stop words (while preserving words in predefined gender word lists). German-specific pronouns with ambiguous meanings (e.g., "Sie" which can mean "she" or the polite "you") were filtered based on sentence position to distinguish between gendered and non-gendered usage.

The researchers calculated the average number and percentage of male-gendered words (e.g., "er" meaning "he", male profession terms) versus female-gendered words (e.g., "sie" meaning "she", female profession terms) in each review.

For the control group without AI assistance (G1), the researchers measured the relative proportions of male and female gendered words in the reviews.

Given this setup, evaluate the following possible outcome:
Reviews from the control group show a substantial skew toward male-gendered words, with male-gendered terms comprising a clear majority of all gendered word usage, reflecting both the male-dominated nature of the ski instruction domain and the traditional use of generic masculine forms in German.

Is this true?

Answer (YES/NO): NO